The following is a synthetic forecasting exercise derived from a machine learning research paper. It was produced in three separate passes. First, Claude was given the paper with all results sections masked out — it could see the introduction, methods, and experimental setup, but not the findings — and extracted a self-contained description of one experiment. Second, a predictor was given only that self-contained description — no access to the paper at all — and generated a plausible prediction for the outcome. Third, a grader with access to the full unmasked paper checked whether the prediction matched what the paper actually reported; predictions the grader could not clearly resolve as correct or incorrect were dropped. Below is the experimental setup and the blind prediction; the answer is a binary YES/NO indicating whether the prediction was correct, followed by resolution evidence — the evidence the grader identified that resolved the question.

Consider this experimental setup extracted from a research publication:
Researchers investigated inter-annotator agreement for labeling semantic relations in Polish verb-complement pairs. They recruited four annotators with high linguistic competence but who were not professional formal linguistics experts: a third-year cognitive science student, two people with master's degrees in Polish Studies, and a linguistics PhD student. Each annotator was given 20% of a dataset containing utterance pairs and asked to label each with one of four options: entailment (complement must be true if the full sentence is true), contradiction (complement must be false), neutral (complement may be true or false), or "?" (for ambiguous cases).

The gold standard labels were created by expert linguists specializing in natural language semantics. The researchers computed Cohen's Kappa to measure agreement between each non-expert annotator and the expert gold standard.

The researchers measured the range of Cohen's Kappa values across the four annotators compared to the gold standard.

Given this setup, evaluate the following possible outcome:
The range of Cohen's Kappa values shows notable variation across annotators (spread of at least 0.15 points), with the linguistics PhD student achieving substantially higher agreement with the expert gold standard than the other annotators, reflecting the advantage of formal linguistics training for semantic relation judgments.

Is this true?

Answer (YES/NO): NO